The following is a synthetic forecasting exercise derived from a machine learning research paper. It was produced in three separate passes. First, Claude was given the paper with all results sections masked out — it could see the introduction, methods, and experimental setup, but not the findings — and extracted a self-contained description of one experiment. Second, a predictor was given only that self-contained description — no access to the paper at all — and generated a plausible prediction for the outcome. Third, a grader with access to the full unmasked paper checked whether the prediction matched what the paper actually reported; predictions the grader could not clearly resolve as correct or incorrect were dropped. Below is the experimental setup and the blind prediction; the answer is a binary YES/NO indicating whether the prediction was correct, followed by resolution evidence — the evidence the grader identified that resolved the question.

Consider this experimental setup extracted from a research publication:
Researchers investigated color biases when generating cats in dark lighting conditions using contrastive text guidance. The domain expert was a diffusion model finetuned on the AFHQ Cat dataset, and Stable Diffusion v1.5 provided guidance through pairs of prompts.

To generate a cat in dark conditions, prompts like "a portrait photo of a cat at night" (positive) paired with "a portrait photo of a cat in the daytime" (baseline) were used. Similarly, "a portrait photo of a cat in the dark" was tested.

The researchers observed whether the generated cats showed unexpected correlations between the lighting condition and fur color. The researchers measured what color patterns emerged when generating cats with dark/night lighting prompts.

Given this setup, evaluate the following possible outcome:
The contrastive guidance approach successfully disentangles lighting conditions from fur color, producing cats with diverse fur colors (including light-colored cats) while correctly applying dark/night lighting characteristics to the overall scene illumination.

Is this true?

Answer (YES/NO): NO